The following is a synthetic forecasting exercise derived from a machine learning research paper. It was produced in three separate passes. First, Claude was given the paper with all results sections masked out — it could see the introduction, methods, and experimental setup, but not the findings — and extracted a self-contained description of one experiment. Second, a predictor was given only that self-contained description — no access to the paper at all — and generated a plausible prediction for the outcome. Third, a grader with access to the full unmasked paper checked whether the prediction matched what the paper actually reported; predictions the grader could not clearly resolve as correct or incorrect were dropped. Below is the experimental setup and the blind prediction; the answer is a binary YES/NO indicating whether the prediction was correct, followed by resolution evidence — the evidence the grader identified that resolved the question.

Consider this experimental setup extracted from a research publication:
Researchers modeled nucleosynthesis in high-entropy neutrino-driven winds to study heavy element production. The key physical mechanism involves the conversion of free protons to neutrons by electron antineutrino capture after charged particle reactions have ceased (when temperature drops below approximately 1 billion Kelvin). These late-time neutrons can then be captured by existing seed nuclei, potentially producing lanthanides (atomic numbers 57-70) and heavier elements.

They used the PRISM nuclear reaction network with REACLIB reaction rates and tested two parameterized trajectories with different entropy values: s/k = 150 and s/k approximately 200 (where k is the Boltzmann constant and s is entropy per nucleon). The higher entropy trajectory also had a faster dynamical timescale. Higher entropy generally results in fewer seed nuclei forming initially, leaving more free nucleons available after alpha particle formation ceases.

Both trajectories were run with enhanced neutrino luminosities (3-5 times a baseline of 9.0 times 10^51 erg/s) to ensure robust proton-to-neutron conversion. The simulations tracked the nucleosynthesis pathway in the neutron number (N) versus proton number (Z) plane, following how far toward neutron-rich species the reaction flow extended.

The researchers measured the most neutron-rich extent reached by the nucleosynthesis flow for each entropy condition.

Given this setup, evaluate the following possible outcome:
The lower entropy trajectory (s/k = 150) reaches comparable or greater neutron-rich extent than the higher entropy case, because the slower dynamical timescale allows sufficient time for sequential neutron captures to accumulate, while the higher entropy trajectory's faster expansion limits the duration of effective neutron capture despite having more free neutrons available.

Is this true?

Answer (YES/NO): NO